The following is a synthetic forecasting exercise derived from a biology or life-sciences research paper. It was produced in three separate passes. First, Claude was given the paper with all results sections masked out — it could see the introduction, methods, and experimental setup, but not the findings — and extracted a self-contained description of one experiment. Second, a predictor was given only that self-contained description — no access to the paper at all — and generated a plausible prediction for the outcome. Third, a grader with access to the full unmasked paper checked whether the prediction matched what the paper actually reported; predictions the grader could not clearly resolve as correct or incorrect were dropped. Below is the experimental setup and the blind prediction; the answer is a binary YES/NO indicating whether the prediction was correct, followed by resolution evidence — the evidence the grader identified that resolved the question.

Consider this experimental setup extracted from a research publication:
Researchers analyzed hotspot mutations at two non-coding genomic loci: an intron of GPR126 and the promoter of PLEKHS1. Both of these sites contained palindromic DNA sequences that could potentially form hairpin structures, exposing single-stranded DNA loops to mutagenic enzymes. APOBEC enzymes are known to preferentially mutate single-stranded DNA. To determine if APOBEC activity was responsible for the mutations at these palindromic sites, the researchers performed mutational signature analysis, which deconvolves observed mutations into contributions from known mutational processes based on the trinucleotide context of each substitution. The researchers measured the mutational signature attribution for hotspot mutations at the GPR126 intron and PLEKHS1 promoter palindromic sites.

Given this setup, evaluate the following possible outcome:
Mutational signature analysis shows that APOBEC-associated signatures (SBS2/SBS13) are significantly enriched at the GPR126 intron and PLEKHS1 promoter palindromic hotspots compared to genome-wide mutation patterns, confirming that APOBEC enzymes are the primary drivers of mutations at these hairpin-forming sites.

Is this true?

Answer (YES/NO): YES